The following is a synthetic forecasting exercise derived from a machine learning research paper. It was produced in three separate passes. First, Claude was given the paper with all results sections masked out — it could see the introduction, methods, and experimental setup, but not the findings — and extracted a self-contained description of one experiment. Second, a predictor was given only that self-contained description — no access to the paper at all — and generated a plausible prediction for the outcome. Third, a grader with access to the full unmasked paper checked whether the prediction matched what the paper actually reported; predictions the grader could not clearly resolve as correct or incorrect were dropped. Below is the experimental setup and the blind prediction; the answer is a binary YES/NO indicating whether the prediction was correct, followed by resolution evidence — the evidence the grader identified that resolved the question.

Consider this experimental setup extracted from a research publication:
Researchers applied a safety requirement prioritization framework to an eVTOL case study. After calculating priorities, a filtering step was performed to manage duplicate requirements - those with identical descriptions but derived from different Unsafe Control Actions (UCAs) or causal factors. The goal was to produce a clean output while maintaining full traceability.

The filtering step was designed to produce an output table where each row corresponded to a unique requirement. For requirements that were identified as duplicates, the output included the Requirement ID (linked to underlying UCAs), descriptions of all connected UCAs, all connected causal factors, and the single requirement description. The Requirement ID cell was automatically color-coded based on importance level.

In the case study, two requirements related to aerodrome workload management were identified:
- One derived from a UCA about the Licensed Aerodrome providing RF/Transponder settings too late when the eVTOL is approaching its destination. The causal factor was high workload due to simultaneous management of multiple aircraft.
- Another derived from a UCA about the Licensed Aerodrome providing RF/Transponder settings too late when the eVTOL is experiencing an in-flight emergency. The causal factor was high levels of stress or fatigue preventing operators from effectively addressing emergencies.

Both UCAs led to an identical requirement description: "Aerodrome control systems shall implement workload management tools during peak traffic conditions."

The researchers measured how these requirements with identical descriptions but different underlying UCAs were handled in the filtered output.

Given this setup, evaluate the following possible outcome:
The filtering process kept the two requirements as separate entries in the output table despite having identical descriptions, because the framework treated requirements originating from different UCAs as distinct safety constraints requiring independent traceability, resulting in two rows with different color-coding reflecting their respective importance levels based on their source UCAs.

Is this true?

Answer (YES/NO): NO